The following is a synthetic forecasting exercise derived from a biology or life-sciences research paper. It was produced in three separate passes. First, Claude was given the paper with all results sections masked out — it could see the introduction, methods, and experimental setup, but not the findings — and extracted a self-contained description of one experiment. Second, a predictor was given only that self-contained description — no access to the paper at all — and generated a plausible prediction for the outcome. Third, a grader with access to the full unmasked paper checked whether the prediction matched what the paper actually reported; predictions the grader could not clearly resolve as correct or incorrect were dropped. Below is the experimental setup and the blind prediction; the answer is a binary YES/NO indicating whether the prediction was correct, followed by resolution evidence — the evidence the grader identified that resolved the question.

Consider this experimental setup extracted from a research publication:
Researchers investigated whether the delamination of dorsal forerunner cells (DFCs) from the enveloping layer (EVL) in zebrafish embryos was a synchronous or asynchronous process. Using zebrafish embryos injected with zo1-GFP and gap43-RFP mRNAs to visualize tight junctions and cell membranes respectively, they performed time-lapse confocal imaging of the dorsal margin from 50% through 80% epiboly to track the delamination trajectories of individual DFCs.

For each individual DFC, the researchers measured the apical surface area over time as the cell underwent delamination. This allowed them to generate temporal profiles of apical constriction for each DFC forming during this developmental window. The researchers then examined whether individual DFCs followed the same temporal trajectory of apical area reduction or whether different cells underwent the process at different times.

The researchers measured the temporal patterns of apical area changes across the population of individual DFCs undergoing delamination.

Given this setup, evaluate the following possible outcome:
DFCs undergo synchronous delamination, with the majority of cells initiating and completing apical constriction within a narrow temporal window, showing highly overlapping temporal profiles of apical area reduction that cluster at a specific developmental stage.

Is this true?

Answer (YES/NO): NO